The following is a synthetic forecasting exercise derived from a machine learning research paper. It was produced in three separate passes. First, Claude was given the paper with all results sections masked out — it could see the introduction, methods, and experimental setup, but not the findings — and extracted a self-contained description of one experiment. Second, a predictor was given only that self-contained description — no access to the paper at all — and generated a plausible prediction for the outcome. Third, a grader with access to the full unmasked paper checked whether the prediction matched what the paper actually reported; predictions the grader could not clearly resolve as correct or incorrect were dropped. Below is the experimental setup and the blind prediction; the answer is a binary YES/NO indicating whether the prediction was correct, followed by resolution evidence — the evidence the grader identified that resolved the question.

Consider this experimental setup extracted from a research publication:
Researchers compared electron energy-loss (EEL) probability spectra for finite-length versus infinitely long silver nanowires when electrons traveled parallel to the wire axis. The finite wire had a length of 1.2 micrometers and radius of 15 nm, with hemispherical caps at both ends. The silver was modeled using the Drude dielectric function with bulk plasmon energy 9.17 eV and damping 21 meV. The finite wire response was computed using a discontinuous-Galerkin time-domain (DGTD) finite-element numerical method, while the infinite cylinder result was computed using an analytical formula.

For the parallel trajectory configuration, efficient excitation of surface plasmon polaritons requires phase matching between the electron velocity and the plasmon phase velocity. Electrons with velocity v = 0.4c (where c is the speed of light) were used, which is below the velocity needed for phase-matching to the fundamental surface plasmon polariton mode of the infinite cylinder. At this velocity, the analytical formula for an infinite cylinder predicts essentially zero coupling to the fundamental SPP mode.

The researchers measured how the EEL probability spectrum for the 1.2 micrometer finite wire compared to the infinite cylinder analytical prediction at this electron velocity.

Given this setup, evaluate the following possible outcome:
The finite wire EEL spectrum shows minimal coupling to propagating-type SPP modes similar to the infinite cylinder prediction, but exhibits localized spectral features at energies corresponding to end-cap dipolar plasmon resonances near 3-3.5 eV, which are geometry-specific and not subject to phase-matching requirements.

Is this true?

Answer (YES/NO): NO